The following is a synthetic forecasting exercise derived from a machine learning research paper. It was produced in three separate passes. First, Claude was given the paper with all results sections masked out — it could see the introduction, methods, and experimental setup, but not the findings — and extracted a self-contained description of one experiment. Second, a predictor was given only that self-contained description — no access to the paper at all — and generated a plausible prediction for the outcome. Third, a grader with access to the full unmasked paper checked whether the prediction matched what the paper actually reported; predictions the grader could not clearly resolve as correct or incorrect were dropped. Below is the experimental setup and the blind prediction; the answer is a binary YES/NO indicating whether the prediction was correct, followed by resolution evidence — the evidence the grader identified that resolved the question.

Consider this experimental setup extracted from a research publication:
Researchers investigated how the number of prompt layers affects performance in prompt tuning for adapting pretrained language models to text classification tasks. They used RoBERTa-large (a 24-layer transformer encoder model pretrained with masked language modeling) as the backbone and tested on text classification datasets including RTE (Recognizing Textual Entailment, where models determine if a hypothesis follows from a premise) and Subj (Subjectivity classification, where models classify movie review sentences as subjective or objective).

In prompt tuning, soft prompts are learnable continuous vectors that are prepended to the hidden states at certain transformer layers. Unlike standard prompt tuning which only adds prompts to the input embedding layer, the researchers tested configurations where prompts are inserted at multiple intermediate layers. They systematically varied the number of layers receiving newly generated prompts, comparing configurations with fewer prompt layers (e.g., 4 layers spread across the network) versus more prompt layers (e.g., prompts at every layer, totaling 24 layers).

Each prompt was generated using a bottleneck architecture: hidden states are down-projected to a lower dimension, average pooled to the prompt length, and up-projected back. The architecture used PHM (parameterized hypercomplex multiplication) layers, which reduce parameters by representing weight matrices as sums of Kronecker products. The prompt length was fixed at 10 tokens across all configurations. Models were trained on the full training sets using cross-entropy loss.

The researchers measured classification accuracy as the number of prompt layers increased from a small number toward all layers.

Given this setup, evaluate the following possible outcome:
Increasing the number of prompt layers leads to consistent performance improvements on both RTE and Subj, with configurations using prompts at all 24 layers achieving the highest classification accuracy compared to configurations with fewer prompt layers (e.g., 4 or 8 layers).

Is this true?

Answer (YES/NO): NO